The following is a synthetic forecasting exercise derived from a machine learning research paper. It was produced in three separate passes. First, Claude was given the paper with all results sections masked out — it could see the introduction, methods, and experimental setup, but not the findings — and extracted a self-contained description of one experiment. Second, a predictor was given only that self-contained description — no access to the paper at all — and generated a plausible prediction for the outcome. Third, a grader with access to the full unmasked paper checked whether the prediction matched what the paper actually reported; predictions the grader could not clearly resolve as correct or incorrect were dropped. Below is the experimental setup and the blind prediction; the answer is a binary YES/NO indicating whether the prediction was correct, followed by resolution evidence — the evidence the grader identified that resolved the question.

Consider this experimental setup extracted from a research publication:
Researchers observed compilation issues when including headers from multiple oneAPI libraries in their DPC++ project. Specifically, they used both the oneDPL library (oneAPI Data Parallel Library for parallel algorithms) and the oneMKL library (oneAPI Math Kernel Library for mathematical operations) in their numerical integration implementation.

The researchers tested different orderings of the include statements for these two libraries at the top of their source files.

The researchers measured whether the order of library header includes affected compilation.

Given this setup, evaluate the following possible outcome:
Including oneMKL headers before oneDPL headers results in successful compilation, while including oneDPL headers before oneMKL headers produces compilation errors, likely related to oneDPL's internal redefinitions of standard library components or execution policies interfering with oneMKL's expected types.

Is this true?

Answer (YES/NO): NO